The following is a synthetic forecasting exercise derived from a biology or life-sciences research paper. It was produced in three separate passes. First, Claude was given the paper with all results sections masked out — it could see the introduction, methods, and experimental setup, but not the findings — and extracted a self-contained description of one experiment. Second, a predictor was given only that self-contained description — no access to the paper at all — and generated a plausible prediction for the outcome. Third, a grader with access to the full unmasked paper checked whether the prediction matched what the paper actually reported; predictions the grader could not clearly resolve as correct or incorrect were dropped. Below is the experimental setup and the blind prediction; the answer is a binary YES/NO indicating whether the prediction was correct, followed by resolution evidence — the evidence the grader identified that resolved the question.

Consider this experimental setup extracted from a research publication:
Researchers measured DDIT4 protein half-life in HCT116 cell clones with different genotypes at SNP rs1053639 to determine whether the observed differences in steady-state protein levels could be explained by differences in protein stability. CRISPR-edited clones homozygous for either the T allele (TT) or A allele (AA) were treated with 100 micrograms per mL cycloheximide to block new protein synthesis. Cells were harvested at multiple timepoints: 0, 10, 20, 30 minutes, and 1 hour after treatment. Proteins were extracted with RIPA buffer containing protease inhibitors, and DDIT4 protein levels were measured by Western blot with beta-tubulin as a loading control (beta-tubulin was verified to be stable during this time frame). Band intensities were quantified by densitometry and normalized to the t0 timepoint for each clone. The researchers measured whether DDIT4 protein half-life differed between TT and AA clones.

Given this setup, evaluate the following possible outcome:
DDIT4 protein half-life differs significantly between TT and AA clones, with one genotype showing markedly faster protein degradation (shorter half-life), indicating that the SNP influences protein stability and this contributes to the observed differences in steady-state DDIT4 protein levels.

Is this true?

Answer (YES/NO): NO